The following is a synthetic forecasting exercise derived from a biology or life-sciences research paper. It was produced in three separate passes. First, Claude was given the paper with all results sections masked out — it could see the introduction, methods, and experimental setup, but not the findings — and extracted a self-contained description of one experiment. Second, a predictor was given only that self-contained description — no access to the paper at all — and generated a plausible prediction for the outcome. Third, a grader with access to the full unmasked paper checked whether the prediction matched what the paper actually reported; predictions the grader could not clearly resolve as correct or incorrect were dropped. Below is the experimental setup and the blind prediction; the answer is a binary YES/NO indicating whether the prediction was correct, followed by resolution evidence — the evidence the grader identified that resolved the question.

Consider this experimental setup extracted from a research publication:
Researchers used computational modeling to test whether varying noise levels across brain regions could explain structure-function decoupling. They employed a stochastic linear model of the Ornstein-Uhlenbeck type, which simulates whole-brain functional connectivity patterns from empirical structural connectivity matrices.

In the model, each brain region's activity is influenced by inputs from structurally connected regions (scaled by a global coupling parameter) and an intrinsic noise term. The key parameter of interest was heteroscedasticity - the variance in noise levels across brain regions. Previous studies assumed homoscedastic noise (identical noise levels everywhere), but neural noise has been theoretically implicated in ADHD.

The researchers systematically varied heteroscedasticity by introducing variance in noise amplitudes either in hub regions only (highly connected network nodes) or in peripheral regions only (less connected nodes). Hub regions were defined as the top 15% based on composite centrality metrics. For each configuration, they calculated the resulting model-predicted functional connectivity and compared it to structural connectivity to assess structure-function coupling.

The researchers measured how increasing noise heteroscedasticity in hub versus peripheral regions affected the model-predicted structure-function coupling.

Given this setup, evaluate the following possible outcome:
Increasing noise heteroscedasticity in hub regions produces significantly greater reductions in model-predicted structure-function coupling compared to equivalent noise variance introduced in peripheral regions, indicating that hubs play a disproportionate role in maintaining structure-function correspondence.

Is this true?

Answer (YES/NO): NO